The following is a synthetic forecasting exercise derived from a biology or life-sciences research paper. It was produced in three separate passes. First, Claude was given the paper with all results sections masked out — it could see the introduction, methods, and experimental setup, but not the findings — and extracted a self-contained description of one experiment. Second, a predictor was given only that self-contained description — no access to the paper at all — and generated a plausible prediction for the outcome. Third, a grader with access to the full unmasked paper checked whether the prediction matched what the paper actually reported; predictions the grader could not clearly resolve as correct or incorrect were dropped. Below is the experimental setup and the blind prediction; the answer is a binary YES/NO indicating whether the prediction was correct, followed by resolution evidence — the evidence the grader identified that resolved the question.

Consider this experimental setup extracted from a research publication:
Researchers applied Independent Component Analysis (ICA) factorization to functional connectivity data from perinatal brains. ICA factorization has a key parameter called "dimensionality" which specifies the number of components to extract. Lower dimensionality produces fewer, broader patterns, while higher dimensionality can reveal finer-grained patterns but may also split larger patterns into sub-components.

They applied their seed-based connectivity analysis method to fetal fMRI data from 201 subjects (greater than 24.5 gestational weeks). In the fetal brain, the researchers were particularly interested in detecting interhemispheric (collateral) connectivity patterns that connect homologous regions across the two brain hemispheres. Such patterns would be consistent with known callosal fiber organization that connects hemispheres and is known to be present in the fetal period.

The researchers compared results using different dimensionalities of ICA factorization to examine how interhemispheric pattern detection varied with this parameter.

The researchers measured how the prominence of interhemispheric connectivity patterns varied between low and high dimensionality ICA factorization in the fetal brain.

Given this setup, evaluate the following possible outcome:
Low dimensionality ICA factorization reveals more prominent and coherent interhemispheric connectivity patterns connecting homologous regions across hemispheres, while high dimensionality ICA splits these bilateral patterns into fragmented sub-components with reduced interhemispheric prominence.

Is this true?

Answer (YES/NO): NO